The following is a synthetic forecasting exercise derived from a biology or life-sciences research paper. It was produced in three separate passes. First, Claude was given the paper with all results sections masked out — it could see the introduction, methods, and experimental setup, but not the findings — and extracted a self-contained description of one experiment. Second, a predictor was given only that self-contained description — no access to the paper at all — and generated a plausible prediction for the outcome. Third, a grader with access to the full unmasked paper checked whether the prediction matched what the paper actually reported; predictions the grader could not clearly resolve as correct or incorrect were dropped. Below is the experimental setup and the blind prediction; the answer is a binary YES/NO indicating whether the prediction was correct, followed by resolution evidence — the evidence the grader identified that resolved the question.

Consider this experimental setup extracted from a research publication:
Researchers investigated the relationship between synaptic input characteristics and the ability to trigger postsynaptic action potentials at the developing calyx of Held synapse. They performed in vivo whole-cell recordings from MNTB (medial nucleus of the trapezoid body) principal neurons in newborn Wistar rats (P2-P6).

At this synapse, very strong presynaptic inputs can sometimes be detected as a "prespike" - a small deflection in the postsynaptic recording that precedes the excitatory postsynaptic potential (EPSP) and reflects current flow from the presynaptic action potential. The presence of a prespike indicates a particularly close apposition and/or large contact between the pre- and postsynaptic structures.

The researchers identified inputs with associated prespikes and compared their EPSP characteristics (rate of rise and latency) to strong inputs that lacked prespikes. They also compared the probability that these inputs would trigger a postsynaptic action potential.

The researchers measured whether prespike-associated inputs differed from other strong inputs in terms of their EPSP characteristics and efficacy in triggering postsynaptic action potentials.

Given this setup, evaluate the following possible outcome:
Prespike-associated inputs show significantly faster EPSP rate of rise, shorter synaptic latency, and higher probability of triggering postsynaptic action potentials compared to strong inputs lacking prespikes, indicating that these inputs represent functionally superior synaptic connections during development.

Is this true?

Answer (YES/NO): NO